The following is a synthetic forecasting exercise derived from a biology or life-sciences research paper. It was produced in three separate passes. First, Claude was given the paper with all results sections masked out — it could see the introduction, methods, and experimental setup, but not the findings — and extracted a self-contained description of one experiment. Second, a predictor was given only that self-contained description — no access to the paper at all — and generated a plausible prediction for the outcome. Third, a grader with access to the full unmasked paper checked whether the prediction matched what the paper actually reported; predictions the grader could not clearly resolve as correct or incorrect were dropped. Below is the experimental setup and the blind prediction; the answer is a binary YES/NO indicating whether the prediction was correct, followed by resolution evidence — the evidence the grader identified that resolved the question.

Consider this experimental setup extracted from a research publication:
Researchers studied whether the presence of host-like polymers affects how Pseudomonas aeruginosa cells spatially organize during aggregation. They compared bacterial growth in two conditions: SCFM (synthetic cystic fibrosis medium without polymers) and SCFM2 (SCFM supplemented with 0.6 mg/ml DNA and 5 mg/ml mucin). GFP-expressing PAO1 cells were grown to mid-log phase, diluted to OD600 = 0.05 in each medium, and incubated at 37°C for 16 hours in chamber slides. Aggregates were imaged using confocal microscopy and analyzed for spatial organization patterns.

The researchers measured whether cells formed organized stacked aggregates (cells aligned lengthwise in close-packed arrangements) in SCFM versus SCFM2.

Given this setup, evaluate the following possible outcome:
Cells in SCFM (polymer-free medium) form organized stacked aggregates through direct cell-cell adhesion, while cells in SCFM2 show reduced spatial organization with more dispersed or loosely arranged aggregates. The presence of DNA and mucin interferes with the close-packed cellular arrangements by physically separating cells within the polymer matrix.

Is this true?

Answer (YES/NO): NO